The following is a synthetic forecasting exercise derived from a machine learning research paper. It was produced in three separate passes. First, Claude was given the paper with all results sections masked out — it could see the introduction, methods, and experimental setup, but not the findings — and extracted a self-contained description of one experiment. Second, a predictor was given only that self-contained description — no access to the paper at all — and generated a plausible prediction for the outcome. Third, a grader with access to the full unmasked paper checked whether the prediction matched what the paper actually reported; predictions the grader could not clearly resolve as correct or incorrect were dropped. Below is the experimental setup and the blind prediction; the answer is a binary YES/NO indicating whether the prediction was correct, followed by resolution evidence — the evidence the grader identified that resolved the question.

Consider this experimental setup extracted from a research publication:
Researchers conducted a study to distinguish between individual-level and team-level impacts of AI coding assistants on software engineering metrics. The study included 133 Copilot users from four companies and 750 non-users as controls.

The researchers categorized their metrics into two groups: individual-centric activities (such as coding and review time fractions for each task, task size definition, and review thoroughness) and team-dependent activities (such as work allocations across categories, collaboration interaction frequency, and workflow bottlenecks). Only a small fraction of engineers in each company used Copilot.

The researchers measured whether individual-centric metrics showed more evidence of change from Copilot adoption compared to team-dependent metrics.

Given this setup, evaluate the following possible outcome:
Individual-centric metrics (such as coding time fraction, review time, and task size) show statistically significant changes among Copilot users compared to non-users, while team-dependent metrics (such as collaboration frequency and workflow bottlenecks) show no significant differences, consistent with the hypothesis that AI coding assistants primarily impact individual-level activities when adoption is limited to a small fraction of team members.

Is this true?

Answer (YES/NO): YES